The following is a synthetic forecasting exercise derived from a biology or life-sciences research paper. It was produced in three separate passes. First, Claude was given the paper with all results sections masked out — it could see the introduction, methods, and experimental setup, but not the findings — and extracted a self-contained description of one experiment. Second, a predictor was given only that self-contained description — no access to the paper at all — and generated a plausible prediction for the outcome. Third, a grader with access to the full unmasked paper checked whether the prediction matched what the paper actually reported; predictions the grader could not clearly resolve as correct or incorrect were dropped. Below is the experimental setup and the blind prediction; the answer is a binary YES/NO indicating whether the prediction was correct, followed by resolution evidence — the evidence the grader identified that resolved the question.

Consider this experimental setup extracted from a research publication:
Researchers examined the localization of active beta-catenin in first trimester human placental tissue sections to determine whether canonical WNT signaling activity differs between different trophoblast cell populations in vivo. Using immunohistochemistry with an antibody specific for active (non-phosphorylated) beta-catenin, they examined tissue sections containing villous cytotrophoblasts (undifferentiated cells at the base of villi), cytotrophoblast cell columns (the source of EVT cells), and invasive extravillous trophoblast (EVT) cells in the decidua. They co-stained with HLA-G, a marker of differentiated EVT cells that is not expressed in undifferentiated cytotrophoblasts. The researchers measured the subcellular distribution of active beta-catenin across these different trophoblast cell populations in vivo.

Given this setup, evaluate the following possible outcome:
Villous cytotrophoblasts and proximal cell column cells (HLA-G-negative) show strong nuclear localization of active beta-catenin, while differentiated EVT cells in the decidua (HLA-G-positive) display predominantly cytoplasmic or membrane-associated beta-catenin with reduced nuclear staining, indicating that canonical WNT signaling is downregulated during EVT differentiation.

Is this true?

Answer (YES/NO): NO